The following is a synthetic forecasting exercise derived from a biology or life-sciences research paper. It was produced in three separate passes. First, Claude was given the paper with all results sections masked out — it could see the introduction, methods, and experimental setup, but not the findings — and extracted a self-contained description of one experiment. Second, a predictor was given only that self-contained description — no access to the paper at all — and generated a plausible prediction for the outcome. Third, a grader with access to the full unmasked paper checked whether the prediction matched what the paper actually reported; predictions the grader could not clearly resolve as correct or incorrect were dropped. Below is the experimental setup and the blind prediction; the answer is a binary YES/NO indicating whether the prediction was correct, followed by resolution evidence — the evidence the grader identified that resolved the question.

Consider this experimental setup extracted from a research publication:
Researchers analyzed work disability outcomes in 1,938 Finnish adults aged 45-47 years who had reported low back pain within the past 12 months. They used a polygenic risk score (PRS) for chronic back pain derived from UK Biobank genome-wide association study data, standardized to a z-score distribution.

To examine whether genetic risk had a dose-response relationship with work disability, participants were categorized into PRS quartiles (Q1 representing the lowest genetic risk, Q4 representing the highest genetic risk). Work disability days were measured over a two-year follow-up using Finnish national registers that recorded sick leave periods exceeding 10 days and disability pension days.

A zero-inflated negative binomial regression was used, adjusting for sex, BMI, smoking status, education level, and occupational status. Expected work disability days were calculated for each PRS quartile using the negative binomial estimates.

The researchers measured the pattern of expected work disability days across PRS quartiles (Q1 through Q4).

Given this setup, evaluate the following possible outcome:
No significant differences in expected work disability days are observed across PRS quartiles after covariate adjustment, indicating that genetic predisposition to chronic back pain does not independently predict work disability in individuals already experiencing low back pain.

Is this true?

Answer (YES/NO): NO